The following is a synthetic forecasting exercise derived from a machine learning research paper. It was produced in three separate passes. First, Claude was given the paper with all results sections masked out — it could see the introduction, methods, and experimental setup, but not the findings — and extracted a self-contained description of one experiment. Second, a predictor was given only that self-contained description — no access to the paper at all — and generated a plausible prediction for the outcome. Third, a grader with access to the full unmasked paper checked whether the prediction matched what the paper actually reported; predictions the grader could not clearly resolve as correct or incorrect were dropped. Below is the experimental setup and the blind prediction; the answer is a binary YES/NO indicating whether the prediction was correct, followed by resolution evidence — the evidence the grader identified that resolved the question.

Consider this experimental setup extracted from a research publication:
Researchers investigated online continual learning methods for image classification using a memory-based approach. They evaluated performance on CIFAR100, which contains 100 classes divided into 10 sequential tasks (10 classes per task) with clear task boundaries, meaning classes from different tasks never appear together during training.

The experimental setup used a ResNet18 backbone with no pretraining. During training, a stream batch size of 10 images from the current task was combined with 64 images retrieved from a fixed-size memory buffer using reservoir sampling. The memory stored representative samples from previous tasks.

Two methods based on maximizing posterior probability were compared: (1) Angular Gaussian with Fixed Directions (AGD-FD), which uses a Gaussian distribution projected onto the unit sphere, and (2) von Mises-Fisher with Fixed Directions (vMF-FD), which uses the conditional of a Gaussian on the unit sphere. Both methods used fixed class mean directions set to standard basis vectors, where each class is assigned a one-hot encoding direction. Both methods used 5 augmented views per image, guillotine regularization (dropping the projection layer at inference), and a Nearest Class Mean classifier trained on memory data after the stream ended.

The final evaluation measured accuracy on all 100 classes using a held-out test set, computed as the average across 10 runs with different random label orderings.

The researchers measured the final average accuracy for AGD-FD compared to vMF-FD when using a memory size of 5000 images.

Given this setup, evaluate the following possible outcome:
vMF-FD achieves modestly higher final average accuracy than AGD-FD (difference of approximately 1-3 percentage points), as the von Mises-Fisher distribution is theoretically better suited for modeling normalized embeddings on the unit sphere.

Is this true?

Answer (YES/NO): NO